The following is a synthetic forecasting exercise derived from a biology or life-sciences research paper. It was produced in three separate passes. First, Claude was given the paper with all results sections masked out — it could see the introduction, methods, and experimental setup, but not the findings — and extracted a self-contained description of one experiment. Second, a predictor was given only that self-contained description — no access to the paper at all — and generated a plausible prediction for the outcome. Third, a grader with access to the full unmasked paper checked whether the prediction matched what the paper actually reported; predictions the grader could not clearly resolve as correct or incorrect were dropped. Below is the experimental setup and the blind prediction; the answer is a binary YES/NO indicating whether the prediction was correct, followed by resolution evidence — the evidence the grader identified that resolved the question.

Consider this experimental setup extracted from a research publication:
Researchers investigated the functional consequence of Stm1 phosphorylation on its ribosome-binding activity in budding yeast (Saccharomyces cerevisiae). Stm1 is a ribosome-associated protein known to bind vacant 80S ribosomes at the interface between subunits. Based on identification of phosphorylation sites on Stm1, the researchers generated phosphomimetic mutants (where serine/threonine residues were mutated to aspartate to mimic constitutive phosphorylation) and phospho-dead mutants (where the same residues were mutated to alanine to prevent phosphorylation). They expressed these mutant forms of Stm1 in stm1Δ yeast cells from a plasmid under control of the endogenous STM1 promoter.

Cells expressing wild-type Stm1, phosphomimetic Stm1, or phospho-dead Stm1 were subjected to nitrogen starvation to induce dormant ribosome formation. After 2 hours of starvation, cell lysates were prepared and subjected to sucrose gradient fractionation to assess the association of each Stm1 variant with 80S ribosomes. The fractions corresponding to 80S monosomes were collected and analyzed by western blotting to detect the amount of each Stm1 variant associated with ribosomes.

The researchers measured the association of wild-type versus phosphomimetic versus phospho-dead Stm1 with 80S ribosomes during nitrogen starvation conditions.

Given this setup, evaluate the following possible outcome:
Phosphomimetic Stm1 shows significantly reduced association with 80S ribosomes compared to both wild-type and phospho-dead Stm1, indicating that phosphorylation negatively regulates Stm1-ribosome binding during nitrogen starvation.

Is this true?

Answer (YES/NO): YES